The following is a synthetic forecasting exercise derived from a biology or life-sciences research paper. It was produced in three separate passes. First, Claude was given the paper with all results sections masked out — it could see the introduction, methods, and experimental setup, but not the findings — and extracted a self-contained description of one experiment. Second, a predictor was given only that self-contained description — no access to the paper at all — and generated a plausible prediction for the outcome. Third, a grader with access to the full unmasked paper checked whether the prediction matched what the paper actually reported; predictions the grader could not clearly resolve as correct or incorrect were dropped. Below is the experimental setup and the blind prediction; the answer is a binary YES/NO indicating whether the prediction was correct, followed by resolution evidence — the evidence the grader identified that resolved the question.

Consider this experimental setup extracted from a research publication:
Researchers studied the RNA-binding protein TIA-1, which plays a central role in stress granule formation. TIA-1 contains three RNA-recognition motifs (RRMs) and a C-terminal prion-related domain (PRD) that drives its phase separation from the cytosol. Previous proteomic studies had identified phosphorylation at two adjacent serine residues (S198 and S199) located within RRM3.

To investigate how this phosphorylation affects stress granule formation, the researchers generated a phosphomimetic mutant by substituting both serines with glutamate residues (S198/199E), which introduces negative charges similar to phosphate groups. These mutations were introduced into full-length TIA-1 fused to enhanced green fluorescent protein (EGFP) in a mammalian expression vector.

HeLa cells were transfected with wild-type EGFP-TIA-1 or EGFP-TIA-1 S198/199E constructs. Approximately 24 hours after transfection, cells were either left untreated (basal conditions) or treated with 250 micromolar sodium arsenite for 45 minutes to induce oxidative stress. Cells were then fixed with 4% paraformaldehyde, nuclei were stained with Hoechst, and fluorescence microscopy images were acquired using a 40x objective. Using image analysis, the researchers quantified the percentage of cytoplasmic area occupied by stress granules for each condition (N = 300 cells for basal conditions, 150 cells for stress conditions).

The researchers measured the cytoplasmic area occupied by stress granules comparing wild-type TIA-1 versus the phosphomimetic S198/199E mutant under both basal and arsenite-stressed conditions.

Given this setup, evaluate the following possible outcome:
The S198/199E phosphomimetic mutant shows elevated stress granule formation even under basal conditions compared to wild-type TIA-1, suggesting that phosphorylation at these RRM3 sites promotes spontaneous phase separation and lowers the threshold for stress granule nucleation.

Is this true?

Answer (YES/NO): YES